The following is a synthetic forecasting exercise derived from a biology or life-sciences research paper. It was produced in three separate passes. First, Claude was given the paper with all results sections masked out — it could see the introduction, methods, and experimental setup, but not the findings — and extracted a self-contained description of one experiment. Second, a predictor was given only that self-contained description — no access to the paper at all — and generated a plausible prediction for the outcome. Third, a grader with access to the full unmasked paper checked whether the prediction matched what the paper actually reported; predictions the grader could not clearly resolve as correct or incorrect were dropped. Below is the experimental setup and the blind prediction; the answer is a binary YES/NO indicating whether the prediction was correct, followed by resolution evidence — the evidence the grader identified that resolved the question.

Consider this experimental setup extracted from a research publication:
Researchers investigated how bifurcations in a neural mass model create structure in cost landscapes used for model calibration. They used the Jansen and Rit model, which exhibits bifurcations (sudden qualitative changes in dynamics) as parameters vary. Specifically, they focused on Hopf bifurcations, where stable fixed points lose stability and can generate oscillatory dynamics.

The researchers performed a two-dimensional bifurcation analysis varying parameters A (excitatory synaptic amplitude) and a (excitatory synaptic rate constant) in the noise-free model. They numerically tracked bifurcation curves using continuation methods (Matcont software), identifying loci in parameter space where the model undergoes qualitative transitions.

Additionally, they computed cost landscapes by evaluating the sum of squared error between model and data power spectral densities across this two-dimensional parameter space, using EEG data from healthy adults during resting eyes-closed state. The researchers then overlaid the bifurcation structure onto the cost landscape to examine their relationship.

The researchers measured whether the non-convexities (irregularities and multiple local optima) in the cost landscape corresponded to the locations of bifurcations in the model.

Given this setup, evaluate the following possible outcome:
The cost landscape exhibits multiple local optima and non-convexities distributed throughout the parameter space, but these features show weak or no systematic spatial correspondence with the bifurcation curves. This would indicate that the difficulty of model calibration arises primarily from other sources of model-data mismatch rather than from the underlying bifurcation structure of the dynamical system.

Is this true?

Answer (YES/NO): NO